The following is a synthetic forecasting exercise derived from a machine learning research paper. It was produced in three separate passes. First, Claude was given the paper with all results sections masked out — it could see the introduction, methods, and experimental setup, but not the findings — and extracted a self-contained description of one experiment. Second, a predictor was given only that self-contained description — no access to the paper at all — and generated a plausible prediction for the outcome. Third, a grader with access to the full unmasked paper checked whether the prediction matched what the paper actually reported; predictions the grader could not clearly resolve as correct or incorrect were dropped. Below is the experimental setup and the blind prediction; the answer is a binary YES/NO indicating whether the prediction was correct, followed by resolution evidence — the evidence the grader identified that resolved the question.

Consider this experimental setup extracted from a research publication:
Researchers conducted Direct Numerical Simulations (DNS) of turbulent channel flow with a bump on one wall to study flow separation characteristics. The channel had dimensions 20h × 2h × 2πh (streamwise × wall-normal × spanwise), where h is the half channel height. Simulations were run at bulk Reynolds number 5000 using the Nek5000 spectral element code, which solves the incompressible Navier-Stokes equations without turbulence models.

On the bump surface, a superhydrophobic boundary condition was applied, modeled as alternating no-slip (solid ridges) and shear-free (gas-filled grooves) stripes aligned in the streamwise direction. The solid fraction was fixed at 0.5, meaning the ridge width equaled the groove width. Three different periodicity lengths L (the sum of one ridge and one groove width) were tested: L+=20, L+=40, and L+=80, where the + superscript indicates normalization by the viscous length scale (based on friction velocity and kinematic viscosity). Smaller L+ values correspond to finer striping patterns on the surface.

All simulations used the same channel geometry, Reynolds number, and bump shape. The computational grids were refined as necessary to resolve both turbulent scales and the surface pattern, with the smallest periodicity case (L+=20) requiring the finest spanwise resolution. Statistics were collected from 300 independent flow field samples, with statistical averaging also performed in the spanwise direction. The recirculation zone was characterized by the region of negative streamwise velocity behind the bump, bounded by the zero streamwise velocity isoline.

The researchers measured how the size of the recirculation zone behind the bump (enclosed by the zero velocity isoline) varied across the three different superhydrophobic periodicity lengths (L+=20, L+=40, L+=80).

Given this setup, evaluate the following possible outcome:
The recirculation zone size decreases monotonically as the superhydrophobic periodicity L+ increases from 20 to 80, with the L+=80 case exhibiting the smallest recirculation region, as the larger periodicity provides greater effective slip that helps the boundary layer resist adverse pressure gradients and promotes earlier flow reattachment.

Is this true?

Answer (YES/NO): YES